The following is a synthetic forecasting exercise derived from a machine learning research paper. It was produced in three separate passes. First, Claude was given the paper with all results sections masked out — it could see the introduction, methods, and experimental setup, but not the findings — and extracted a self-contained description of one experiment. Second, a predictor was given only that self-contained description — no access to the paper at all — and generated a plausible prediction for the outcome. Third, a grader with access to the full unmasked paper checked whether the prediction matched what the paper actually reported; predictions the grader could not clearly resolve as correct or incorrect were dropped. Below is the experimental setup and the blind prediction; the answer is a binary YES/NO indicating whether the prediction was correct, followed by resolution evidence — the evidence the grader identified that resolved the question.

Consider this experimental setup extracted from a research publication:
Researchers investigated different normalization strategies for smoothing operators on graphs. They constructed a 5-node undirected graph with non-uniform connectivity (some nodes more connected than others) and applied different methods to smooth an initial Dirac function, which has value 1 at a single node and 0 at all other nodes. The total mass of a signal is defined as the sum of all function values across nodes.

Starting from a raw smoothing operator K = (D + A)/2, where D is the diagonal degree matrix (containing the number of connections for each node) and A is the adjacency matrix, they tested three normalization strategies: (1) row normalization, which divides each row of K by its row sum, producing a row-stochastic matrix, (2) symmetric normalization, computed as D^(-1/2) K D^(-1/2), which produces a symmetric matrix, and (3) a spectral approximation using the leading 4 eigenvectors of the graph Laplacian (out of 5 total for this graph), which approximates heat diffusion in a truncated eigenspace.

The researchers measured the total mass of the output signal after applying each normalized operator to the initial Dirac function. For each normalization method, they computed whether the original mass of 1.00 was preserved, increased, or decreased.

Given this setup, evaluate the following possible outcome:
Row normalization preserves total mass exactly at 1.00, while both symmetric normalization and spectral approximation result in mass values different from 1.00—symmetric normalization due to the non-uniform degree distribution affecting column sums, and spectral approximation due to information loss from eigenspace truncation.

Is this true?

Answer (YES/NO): NO